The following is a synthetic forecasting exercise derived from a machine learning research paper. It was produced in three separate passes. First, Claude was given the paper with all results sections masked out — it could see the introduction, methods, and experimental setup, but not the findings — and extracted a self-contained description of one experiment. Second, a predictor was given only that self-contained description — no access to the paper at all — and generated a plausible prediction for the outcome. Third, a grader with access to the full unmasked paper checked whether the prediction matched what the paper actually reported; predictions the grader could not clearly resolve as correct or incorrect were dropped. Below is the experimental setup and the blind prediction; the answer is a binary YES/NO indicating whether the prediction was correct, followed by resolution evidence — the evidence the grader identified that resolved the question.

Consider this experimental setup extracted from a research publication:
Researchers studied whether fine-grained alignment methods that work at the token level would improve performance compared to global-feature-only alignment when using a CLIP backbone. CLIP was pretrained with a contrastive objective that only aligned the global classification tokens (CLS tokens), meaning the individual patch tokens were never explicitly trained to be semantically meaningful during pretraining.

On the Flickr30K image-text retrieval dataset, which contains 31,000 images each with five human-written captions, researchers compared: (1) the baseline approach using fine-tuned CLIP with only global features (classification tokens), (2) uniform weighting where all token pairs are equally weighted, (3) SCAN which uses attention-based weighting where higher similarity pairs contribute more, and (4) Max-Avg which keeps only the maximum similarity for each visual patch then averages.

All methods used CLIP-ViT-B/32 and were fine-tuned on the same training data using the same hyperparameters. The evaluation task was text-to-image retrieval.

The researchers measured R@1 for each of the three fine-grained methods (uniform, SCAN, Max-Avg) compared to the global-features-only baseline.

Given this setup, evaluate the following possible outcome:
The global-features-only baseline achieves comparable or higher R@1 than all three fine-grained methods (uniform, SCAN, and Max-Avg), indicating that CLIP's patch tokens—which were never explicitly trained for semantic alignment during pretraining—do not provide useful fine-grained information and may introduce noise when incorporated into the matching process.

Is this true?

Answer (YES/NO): YES